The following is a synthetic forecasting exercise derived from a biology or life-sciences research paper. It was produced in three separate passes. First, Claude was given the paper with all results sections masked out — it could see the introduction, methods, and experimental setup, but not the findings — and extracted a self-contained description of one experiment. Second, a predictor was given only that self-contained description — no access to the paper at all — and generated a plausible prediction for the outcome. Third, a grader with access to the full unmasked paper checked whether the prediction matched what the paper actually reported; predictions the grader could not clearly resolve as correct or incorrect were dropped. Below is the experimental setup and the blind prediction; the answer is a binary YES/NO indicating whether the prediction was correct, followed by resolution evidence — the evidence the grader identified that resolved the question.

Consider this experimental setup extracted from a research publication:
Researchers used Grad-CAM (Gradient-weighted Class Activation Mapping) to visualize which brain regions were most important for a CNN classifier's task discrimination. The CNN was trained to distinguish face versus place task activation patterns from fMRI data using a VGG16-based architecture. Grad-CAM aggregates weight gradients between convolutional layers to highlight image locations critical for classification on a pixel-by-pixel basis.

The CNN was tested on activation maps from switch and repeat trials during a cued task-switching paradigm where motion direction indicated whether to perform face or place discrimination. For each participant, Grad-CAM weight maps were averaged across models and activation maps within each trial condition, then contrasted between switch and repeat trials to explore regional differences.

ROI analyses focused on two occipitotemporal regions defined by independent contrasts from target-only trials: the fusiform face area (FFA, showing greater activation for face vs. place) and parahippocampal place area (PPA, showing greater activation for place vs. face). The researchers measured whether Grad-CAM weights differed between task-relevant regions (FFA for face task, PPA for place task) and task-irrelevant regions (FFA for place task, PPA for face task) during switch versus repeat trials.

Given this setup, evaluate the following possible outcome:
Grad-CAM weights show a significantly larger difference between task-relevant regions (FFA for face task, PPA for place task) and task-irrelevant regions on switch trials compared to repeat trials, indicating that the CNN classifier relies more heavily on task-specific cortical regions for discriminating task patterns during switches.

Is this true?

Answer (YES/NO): YES